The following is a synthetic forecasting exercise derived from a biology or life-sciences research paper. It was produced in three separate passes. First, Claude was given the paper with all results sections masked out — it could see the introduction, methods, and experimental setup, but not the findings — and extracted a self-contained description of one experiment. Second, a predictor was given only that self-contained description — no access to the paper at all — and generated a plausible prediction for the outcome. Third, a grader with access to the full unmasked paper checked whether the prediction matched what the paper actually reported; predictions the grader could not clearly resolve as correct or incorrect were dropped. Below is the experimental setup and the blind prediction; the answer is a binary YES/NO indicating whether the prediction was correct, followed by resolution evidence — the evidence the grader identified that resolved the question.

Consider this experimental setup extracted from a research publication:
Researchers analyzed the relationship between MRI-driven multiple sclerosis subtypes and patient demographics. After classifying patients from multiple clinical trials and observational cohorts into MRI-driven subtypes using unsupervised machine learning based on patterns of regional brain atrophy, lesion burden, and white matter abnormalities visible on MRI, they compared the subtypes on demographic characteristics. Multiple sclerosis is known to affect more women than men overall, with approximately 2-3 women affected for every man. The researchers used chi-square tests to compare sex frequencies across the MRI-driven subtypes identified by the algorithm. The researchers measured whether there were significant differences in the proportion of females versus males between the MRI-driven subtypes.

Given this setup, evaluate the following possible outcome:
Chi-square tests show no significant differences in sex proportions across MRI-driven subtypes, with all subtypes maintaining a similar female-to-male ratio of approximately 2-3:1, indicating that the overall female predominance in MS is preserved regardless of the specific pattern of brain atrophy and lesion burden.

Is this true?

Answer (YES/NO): NO